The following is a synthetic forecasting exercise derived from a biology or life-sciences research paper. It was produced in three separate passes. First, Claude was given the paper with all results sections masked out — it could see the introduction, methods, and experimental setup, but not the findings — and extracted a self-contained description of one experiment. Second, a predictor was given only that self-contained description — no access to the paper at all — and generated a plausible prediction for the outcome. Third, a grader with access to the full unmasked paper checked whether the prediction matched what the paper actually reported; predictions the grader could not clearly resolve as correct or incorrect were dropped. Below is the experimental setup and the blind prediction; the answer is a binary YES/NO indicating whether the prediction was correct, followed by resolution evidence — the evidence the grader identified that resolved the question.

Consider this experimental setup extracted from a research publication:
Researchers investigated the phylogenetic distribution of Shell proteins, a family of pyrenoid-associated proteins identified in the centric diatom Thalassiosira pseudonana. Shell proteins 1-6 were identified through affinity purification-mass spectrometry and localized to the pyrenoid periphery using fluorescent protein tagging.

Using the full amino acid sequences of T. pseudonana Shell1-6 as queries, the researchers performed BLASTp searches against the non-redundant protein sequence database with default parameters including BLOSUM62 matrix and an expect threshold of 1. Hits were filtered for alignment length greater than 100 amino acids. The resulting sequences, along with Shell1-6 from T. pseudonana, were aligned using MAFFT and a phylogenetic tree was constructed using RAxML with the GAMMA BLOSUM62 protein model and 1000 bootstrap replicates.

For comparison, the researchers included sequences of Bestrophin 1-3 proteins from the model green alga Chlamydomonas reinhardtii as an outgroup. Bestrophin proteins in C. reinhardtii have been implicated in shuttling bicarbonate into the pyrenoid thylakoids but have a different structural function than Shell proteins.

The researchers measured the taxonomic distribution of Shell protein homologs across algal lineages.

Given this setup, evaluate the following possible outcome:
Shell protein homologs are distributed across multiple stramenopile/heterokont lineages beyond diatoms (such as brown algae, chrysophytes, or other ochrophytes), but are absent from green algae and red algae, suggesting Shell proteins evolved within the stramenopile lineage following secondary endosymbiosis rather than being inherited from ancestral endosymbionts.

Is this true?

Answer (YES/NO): NO